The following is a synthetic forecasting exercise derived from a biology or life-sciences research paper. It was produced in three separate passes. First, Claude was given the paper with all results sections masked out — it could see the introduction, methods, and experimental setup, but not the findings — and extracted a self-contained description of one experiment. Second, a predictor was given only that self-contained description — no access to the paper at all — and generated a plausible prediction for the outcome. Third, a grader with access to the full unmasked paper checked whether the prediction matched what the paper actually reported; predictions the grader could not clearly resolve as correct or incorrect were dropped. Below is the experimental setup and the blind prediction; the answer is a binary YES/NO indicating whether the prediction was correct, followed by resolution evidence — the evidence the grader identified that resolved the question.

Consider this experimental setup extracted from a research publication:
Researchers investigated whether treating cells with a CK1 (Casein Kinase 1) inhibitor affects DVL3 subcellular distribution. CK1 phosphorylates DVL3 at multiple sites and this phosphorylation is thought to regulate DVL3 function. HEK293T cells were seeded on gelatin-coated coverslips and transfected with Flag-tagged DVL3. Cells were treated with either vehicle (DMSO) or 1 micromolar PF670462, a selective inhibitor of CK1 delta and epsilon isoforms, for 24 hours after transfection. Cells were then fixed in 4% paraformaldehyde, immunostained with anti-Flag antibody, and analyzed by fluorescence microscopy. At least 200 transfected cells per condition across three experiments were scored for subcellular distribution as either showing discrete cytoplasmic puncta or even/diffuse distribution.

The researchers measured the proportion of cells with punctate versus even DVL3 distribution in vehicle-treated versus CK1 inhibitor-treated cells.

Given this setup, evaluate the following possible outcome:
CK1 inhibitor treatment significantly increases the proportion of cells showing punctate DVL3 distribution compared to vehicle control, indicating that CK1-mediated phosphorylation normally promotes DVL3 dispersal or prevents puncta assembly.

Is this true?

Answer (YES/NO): YES